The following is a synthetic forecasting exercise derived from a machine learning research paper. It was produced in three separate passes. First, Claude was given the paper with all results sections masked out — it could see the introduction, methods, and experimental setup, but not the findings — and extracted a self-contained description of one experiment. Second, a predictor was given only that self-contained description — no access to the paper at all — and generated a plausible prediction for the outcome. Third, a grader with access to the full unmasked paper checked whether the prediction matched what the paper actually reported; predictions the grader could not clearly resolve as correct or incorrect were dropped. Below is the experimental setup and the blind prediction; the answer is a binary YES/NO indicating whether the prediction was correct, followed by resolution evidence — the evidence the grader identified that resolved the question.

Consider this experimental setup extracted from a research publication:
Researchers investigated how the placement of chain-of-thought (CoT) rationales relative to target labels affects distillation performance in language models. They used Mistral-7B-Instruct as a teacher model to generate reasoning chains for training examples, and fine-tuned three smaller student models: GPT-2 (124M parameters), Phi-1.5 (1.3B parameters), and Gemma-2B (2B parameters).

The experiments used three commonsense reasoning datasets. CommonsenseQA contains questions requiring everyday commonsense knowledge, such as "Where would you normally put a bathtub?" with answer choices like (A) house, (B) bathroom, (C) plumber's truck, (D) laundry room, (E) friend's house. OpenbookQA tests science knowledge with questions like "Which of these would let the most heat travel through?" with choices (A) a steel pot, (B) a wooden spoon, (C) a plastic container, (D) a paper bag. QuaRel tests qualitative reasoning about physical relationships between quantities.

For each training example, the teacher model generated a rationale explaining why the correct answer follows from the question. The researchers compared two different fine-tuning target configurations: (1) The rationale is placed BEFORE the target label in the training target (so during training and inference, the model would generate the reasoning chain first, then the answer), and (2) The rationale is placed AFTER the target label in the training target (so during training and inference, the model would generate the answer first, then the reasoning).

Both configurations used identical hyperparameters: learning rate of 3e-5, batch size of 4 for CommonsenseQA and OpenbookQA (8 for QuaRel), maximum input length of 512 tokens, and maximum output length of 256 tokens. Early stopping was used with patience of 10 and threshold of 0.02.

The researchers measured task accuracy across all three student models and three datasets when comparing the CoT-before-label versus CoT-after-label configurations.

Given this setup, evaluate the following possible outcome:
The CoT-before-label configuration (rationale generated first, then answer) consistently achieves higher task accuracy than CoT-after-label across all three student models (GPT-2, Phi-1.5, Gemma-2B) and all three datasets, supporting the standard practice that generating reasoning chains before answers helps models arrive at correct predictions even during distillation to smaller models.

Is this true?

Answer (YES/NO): NO